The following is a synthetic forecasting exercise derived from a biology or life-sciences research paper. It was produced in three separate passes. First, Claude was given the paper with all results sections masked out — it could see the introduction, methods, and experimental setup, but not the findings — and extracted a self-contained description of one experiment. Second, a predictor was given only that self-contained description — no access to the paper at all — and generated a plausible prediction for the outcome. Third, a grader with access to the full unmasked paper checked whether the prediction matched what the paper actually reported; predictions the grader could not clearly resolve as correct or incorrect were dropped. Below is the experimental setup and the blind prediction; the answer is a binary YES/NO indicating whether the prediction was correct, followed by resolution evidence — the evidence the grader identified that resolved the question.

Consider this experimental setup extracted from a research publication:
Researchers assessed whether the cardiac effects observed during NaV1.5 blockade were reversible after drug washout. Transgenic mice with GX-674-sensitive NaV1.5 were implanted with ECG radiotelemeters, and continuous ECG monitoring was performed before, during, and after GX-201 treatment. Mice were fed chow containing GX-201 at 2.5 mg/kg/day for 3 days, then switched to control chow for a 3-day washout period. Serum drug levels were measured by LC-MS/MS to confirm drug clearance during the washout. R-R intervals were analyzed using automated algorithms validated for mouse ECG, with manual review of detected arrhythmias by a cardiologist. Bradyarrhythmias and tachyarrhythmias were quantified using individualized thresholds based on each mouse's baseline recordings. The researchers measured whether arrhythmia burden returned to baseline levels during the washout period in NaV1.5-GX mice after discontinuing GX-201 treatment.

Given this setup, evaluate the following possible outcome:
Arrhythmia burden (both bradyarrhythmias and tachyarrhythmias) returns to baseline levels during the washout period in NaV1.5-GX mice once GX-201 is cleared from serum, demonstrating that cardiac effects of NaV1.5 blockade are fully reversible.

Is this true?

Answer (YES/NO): YES